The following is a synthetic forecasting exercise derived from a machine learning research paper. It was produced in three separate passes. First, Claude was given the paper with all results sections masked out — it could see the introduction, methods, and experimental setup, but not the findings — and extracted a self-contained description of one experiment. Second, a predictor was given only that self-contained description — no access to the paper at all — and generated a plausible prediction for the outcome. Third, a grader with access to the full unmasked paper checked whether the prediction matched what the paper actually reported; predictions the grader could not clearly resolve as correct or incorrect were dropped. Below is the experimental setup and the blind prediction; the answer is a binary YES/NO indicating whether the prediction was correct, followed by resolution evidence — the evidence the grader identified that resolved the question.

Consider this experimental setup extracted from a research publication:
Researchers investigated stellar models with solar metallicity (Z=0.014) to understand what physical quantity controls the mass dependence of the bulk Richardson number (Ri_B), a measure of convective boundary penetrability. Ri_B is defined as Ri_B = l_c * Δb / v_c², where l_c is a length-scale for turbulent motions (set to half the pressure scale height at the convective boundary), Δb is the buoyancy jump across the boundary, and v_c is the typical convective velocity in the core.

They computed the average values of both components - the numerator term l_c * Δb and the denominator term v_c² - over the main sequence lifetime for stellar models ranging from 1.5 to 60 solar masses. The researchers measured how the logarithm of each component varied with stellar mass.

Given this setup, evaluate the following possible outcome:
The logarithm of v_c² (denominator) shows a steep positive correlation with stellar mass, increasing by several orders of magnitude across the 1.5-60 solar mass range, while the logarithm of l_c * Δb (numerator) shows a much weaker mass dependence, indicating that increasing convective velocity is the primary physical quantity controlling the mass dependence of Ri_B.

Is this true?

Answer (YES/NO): YES